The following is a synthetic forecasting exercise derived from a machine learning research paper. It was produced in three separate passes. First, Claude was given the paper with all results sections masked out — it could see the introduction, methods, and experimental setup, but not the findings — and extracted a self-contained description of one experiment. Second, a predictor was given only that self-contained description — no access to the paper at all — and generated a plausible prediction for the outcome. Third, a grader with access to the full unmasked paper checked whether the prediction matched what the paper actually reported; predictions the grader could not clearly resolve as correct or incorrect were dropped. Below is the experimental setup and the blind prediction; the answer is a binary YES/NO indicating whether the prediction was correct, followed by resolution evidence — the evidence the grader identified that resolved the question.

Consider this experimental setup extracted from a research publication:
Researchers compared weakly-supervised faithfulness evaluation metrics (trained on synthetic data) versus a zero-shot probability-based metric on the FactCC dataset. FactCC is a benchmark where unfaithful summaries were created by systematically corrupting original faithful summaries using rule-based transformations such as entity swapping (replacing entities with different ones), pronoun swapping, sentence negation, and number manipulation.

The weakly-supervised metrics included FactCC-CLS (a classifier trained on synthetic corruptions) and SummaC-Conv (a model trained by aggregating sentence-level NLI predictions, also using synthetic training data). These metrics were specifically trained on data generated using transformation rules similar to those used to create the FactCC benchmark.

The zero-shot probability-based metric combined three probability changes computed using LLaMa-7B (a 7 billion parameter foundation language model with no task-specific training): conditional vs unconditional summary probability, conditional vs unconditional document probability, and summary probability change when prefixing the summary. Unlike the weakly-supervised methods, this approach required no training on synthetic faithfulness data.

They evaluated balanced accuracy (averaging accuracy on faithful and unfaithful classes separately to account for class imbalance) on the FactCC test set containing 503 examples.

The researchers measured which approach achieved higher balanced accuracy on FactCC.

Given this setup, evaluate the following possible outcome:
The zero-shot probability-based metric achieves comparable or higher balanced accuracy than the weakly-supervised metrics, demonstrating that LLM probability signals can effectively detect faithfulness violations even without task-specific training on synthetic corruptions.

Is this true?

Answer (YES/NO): NO